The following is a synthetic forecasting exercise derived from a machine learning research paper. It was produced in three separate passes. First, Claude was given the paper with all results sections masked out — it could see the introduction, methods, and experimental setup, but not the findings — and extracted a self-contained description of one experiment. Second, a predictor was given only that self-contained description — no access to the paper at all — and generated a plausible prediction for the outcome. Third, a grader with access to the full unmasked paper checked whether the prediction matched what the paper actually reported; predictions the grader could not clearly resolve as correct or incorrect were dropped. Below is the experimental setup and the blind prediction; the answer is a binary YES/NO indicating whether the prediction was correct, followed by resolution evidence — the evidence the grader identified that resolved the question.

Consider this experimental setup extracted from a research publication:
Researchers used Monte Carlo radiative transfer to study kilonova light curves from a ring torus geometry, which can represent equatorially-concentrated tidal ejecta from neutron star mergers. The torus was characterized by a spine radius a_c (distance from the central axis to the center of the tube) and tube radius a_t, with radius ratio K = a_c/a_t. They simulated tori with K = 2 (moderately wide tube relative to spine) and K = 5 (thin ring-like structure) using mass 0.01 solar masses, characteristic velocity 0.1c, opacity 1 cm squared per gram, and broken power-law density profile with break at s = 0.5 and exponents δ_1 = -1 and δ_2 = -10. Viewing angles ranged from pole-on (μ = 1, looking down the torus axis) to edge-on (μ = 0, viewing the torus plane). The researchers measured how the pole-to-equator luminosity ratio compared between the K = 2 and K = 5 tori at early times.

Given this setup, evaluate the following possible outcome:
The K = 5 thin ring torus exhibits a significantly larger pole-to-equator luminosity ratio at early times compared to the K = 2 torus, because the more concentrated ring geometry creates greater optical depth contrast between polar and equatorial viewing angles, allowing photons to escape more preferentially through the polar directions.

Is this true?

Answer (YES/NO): NO